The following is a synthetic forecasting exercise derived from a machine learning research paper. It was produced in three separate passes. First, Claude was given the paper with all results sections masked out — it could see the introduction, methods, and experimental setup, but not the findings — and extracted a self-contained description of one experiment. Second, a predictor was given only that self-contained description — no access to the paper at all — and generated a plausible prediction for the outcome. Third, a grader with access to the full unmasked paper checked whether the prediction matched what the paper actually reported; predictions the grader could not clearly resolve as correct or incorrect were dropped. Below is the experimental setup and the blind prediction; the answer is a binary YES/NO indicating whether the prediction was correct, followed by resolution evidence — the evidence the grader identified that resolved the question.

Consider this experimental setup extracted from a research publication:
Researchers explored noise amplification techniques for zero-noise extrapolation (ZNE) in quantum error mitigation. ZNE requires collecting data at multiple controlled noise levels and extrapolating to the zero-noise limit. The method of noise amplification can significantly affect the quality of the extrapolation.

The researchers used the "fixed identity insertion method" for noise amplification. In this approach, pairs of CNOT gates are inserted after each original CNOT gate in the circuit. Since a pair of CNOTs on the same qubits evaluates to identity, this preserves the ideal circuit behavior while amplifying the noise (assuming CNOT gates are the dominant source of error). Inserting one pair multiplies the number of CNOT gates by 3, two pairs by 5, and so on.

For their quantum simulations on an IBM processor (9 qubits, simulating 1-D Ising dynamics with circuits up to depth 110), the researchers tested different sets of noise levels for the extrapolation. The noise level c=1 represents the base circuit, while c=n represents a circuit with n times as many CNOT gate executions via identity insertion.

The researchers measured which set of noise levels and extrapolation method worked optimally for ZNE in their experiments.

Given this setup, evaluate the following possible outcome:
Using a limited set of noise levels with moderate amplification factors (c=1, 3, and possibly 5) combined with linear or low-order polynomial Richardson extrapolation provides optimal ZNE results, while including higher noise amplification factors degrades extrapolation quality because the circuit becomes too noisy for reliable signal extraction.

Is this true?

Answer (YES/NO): YES